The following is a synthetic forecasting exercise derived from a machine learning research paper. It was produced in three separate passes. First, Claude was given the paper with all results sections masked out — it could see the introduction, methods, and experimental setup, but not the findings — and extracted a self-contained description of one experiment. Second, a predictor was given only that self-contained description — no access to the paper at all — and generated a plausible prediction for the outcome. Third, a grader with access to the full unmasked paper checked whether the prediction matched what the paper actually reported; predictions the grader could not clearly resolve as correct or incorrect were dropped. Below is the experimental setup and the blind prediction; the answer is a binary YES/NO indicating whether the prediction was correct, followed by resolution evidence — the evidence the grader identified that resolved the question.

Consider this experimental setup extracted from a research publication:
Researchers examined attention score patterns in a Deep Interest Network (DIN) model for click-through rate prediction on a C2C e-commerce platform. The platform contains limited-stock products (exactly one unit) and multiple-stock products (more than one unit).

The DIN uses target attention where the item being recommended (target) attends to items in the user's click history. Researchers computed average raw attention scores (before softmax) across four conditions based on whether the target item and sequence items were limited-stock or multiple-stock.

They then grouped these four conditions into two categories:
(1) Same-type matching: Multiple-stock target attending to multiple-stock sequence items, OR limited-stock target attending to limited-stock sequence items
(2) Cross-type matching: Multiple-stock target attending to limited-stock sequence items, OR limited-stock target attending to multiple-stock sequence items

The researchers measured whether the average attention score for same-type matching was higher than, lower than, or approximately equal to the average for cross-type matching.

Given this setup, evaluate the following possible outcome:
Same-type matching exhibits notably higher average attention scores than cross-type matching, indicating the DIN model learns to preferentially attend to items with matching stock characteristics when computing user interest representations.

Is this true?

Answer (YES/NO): NO